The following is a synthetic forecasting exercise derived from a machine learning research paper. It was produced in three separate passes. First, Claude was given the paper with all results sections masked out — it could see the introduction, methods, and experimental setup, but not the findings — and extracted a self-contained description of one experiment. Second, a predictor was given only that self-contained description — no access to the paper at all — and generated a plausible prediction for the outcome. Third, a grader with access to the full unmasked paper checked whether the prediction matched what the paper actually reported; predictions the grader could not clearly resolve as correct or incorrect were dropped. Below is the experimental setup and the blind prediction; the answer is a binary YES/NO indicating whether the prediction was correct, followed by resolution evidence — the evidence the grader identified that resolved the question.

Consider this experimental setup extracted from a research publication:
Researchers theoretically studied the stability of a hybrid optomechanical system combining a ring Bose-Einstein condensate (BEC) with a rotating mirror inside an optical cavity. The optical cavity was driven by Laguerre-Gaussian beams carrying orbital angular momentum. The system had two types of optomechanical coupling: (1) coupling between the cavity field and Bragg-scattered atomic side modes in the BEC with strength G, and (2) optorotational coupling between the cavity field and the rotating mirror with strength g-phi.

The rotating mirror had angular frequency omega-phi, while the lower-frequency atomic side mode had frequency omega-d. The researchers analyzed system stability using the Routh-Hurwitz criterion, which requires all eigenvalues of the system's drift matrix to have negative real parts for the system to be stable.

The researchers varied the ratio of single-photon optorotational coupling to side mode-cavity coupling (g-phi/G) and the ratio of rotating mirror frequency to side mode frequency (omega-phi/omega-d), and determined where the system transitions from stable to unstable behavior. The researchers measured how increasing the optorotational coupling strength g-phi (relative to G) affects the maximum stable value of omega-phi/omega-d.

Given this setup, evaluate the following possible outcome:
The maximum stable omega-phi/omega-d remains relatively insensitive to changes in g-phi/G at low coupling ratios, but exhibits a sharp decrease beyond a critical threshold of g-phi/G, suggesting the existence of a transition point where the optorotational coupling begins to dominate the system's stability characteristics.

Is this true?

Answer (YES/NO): NO